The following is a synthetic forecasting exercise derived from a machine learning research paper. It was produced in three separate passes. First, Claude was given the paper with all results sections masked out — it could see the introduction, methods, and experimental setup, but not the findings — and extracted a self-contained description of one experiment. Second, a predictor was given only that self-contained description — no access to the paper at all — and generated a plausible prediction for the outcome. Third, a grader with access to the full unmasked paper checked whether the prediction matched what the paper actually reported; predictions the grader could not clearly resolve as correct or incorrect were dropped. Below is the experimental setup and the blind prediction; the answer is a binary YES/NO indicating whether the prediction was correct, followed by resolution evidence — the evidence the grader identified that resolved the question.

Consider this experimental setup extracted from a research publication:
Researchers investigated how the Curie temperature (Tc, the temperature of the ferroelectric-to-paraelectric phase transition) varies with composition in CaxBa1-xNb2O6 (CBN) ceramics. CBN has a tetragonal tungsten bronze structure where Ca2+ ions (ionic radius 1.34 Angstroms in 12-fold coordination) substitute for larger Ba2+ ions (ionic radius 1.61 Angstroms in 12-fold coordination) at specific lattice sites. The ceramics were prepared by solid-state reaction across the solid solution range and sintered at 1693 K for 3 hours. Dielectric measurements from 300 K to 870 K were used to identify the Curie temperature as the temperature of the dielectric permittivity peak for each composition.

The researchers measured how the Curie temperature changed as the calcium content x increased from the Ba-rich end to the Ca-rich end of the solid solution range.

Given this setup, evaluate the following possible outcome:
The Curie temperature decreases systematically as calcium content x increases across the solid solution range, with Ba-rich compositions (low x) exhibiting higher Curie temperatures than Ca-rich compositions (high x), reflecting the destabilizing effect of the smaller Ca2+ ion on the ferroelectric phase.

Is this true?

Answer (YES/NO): YES